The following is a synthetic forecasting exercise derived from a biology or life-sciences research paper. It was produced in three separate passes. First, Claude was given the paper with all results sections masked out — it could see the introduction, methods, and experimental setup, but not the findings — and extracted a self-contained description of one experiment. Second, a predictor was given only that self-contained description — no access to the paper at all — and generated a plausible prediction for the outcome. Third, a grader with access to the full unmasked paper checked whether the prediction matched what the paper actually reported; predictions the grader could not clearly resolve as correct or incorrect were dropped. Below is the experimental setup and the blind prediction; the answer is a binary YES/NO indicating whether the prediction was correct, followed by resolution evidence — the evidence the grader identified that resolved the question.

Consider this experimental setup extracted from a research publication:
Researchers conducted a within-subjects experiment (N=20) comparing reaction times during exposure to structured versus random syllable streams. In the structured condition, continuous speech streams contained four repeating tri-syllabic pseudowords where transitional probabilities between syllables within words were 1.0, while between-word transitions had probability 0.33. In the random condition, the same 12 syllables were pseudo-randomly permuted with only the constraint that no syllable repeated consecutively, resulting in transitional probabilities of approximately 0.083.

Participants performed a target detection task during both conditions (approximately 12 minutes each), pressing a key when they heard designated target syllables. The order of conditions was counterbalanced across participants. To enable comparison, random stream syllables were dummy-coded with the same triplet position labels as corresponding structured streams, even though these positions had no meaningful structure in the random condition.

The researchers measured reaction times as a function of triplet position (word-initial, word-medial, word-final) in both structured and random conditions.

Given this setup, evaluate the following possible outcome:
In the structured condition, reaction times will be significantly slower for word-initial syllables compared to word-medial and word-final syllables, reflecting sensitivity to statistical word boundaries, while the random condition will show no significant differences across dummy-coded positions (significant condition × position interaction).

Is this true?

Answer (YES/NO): NO